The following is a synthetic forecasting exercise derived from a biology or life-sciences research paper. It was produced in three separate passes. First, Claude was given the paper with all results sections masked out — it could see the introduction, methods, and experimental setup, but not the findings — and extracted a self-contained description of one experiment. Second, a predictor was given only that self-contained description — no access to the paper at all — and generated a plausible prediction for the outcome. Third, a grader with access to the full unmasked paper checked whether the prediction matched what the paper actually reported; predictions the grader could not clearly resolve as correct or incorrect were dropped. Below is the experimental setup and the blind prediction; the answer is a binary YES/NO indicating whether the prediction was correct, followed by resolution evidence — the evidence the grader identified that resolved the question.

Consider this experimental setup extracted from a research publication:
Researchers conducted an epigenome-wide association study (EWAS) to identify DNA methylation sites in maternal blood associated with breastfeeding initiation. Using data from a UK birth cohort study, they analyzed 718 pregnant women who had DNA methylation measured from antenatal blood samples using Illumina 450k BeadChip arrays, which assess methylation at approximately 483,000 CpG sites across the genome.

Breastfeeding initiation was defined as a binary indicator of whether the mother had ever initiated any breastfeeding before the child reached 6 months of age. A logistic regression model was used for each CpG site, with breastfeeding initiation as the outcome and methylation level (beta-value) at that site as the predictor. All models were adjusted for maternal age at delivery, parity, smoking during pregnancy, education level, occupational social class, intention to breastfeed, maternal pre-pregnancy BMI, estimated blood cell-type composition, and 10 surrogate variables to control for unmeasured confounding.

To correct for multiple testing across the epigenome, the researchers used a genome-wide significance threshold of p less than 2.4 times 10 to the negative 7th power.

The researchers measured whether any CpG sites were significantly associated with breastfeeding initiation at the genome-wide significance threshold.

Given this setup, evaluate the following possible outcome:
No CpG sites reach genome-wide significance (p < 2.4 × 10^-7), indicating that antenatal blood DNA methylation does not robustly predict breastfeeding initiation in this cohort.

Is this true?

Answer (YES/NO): YES